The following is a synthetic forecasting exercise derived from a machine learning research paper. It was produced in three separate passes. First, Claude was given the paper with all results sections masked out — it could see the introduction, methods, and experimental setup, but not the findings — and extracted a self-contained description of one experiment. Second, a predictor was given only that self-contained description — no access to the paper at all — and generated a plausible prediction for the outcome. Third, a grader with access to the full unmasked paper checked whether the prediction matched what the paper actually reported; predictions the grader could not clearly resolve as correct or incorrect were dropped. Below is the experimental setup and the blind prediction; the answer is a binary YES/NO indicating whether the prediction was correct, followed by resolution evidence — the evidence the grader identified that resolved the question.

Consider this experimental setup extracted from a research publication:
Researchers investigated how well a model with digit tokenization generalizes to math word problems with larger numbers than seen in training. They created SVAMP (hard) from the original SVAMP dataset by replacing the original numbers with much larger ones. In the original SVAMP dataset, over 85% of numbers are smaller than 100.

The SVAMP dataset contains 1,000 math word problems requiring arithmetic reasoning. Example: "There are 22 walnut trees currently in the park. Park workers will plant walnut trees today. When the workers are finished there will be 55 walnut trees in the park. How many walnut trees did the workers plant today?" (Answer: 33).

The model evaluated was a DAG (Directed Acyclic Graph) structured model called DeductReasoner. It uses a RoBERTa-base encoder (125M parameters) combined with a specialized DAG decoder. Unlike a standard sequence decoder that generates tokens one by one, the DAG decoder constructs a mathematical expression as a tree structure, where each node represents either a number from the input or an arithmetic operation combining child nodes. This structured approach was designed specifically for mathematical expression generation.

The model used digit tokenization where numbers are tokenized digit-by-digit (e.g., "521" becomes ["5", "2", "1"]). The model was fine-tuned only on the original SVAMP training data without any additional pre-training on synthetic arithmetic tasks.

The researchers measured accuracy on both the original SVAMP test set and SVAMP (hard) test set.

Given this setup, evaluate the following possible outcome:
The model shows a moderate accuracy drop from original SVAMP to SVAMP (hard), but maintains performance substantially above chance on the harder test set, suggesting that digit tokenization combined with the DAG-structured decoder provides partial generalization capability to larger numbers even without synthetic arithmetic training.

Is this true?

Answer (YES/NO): YES